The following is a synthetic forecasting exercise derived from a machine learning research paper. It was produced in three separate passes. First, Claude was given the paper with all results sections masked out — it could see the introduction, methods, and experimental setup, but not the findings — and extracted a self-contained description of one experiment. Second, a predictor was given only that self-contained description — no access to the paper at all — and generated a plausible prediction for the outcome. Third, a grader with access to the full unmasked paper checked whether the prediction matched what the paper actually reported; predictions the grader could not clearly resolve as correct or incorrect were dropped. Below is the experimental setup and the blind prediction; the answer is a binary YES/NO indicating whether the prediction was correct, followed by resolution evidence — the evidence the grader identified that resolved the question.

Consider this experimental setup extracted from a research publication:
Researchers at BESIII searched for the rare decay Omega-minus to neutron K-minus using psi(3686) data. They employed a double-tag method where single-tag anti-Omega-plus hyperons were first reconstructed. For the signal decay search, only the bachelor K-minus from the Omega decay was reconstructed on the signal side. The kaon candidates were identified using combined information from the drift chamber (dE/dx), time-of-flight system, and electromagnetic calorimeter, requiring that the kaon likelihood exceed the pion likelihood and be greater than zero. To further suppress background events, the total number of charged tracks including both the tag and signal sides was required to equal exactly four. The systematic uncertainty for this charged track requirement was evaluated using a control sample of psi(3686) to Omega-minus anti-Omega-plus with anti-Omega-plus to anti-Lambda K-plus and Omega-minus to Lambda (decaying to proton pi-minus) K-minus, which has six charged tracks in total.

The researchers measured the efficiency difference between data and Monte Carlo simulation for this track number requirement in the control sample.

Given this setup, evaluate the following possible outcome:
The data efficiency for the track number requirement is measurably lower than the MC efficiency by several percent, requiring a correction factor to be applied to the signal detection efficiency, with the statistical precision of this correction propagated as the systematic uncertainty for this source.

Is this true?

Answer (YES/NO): NO